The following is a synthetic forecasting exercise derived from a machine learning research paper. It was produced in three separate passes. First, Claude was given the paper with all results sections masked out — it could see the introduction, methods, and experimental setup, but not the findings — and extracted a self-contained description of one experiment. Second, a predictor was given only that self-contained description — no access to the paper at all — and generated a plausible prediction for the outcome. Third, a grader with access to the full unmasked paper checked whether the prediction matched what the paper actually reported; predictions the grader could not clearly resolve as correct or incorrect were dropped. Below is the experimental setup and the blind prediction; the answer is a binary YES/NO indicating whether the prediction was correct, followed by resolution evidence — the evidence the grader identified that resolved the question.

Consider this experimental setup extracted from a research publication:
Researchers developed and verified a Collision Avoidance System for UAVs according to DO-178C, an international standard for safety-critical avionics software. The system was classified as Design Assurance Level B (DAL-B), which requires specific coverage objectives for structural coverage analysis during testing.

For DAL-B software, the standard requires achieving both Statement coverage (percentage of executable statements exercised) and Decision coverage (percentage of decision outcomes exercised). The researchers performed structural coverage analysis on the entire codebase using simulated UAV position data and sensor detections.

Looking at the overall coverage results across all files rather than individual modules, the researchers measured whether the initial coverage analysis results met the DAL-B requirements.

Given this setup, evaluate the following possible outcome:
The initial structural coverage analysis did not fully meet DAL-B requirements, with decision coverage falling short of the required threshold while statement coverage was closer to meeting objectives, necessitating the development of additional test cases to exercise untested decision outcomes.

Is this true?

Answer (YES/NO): YES